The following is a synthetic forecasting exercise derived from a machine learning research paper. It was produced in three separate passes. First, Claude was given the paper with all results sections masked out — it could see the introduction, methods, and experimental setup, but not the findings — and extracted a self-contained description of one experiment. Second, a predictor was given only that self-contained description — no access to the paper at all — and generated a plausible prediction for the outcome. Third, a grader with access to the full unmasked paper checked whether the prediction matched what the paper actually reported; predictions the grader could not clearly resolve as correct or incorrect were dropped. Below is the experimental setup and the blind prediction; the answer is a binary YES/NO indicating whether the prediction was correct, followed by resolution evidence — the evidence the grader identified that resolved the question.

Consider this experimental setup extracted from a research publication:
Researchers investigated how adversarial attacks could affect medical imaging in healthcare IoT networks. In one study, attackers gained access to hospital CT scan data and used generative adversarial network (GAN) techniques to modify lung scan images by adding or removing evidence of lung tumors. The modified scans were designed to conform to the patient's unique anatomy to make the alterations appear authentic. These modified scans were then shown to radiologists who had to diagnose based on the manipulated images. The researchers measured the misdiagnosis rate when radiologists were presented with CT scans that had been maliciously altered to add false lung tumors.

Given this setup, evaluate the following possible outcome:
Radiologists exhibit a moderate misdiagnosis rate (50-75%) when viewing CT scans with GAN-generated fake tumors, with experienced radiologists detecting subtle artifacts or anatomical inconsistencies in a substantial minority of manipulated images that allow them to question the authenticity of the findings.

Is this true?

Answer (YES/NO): NO